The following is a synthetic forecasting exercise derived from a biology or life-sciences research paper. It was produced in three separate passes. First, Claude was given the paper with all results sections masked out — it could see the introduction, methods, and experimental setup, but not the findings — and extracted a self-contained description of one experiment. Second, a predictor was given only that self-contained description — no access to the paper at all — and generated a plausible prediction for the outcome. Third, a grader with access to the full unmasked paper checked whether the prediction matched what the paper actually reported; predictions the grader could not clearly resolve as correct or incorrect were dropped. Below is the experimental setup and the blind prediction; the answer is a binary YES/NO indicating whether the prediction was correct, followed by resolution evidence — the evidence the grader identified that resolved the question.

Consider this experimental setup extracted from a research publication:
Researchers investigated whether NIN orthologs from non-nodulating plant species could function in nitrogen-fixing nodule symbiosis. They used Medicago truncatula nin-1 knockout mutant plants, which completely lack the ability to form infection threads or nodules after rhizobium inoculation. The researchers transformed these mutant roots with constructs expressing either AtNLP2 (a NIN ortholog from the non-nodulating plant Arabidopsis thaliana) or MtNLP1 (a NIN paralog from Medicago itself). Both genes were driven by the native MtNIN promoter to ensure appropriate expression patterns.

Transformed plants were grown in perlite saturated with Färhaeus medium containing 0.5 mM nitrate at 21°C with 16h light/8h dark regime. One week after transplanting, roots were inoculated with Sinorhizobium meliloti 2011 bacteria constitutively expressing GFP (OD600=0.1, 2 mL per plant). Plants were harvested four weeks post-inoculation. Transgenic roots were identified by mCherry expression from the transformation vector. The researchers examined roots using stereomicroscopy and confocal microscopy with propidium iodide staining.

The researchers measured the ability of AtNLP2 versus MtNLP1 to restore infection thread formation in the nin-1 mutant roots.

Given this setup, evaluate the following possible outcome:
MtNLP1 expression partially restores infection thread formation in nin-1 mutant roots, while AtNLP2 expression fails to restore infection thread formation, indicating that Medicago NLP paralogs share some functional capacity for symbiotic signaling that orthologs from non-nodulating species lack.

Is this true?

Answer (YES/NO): NO